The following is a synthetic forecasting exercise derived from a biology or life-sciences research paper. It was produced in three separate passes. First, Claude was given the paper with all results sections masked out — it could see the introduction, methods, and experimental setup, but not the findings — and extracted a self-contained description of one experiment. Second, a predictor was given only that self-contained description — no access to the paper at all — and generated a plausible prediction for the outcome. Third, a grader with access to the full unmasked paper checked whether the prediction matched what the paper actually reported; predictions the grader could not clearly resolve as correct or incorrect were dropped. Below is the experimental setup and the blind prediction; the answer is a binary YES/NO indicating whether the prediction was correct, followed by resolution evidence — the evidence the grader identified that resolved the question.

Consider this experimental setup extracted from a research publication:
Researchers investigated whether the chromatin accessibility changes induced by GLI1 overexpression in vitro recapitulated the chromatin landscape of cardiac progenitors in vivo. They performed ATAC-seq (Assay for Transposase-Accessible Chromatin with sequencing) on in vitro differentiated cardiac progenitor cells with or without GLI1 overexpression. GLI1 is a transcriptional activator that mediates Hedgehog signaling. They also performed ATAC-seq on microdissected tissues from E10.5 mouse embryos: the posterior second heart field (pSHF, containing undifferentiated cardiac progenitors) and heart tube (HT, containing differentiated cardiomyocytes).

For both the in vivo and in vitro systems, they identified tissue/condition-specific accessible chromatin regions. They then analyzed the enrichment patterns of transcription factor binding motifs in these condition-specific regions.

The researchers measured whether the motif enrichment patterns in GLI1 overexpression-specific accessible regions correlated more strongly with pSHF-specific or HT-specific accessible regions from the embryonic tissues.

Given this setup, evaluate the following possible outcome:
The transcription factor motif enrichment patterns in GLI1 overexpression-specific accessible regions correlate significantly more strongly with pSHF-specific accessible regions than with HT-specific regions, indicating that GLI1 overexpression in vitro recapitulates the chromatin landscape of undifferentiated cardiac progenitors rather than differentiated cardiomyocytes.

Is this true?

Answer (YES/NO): YES